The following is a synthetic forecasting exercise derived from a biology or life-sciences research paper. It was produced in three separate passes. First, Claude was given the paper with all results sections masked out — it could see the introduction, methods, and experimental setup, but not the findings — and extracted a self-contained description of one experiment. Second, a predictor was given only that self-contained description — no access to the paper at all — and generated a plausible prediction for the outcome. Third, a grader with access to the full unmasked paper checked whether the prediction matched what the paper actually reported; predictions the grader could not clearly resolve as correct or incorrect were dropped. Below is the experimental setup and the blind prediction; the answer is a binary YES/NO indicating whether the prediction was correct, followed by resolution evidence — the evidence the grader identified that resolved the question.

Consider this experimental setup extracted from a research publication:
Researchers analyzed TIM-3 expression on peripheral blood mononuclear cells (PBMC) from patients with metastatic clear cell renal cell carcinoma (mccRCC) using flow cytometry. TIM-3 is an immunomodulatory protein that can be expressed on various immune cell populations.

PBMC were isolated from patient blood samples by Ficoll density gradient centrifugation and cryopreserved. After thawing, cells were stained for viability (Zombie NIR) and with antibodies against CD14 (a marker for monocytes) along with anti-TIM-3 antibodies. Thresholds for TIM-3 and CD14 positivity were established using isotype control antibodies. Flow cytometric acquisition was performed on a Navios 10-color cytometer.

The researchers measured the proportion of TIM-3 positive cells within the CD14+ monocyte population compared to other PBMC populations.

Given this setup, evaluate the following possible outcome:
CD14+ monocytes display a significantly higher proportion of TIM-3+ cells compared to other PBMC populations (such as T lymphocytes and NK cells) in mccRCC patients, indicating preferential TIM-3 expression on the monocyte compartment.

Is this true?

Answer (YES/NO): YES